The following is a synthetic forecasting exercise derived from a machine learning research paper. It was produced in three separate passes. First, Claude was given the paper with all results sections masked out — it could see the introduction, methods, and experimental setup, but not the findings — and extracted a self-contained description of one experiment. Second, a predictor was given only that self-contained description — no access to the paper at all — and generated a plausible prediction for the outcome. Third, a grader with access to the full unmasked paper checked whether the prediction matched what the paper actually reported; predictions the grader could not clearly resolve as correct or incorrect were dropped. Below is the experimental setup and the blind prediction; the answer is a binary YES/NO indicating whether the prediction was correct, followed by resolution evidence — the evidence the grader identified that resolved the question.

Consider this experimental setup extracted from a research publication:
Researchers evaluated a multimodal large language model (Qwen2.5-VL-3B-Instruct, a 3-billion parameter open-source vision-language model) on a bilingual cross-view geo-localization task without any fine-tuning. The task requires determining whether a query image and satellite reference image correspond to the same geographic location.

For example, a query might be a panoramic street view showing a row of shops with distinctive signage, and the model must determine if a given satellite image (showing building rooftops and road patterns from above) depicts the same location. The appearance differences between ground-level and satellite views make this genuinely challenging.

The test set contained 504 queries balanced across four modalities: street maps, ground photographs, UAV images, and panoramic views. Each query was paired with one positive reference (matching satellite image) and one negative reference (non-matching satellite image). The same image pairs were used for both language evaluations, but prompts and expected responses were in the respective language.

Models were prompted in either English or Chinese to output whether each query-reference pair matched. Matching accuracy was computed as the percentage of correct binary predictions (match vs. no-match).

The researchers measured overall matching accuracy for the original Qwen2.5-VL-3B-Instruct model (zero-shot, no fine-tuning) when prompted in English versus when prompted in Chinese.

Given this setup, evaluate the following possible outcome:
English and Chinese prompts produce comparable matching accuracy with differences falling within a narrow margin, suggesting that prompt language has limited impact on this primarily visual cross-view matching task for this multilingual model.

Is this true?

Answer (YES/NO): NO